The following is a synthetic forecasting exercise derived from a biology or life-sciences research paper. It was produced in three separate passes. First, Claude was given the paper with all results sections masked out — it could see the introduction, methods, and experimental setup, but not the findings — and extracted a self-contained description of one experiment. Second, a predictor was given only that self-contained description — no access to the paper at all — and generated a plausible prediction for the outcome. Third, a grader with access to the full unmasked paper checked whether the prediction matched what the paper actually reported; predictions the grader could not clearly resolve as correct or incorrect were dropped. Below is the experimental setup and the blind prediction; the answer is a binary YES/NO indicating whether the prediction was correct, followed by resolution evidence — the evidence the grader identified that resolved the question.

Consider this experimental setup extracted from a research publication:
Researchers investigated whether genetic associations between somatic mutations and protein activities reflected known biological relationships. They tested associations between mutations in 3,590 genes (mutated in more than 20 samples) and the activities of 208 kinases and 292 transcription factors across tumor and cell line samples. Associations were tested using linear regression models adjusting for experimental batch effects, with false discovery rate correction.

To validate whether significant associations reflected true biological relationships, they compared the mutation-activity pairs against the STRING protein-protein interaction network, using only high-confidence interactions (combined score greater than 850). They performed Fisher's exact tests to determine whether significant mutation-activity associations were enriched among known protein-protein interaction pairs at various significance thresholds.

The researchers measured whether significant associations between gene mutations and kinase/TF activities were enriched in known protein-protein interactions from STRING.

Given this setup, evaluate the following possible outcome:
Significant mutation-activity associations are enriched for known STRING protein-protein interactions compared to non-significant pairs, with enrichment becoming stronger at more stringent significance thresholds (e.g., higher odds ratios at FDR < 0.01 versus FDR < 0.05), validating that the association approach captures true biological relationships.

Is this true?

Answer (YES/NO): YES